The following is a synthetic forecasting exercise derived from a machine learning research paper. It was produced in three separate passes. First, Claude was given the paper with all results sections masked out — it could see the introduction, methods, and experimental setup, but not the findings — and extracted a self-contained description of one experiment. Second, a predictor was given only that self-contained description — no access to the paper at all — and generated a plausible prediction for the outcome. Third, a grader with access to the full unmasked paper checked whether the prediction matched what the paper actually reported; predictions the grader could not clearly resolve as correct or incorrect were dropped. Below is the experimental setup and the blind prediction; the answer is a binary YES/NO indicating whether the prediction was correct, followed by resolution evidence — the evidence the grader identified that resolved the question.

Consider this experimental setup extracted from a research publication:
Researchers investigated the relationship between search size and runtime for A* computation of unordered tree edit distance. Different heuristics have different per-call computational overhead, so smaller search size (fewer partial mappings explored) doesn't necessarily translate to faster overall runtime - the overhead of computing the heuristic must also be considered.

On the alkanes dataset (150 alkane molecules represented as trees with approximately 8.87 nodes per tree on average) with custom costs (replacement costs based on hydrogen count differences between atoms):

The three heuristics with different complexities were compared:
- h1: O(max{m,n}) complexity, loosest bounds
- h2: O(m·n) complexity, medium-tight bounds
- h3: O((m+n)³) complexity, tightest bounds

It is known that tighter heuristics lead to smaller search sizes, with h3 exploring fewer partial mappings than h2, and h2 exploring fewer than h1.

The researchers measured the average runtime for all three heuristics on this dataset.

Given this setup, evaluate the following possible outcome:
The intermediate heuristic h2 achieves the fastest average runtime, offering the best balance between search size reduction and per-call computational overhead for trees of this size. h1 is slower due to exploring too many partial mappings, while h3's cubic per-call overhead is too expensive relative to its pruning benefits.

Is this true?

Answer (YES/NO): NO